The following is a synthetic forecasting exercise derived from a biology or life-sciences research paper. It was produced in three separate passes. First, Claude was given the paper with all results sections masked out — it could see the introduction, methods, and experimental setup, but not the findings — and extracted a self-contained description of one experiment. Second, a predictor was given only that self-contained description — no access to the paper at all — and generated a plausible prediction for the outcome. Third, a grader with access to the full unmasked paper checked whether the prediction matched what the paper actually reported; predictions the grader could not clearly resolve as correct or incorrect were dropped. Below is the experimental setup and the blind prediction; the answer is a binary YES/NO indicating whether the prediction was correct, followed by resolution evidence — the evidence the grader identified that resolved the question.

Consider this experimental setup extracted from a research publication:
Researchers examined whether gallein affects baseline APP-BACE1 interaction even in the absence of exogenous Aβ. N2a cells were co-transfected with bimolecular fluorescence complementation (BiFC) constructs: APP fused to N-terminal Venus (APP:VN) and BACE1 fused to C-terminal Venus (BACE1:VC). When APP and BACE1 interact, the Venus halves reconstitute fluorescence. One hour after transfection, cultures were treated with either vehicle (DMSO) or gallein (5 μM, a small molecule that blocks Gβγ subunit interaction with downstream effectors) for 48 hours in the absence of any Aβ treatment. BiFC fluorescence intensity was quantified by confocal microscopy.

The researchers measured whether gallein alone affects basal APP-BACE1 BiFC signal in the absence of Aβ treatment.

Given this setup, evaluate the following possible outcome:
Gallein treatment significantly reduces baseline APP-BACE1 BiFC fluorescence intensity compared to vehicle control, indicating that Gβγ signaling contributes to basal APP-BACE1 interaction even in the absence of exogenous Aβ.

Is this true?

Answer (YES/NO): NO